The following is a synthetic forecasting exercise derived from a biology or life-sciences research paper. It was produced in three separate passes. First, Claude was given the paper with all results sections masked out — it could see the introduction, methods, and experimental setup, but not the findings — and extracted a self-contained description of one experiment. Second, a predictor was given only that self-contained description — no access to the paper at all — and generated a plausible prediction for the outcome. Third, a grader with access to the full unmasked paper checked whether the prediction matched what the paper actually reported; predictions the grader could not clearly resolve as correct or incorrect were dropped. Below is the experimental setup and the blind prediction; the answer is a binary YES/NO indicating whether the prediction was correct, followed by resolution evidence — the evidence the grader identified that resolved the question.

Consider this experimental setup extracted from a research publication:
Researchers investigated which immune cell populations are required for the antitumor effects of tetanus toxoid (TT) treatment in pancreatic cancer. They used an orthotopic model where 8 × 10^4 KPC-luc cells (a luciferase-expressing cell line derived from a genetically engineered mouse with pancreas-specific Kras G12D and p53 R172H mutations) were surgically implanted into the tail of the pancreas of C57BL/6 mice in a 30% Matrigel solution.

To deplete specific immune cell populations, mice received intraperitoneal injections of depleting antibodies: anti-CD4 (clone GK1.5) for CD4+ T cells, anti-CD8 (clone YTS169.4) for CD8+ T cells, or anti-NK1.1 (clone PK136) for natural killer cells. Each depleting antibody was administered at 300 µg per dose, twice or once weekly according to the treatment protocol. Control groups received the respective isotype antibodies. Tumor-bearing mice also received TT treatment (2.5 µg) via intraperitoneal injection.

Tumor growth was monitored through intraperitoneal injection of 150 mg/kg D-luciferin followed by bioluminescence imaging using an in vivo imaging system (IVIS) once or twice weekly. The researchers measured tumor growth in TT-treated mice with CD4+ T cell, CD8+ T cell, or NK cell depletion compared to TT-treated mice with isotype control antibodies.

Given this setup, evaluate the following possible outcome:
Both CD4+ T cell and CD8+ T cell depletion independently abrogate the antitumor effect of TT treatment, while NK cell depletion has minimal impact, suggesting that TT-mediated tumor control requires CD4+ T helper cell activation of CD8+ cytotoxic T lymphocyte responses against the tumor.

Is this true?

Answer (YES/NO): NO